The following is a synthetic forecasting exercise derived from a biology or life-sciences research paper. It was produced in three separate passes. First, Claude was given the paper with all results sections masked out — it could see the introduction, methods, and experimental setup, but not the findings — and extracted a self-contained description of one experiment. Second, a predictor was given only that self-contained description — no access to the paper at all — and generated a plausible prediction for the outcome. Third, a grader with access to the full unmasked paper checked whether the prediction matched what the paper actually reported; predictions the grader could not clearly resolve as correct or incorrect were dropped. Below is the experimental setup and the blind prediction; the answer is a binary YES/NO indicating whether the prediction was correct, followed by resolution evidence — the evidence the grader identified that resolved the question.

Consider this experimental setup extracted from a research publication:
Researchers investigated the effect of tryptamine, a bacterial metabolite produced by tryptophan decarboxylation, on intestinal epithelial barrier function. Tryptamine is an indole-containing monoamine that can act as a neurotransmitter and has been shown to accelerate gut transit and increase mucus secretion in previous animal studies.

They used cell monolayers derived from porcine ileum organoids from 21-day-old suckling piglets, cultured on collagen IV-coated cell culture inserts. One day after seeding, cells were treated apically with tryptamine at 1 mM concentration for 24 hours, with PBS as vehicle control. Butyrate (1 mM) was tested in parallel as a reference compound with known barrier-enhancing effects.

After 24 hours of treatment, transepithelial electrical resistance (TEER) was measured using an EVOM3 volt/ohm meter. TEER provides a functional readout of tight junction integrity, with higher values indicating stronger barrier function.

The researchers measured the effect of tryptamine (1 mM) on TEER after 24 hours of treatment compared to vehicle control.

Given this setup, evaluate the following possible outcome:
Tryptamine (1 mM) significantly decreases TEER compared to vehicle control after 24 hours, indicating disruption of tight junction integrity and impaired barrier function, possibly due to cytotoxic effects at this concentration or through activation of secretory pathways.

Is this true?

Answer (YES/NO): NO